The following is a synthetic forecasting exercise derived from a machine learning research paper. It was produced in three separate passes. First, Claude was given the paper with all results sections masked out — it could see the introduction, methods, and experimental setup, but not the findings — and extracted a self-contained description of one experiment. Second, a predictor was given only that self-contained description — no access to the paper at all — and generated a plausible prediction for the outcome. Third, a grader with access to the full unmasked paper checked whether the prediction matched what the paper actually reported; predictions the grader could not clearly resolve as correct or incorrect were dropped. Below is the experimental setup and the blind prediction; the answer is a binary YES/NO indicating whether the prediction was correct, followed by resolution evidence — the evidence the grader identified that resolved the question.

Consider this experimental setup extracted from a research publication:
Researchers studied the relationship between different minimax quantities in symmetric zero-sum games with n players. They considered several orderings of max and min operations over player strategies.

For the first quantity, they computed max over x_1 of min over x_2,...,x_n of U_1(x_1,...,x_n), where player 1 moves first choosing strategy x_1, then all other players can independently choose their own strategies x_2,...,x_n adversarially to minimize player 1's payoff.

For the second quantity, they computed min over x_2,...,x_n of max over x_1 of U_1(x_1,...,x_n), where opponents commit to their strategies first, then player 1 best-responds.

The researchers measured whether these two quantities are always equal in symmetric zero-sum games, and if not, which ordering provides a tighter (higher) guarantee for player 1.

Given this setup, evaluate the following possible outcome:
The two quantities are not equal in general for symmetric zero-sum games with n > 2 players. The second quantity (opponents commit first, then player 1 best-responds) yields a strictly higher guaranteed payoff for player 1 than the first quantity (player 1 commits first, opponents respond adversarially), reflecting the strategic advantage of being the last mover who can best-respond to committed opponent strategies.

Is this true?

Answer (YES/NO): YES